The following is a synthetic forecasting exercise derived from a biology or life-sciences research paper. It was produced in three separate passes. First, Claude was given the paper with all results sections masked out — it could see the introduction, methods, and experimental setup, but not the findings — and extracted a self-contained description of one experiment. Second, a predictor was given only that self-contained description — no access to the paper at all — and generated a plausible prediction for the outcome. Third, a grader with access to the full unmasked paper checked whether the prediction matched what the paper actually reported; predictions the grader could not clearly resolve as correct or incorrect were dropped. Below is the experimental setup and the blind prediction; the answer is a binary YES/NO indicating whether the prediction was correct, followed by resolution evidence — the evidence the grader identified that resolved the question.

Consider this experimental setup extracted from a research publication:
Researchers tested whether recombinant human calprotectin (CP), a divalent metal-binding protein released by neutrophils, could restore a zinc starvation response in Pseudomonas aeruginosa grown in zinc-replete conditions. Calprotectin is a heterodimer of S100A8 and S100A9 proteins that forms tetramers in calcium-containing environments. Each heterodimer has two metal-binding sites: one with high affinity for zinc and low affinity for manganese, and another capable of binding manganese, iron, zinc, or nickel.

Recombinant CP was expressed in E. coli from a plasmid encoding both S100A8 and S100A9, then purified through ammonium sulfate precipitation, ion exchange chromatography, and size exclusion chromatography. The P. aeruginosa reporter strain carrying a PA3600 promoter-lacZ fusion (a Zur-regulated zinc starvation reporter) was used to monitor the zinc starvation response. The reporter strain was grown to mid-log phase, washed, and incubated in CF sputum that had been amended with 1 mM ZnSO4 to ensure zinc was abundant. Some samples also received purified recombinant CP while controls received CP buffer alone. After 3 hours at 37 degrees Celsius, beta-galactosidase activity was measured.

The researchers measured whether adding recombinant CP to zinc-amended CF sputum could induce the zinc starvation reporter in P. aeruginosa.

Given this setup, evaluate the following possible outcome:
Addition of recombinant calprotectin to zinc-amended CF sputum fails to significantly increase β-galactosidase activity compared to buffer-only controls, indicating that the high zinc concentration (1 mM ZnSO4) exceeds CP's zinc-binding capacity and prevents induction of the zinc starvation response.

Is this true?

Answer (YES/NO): NO